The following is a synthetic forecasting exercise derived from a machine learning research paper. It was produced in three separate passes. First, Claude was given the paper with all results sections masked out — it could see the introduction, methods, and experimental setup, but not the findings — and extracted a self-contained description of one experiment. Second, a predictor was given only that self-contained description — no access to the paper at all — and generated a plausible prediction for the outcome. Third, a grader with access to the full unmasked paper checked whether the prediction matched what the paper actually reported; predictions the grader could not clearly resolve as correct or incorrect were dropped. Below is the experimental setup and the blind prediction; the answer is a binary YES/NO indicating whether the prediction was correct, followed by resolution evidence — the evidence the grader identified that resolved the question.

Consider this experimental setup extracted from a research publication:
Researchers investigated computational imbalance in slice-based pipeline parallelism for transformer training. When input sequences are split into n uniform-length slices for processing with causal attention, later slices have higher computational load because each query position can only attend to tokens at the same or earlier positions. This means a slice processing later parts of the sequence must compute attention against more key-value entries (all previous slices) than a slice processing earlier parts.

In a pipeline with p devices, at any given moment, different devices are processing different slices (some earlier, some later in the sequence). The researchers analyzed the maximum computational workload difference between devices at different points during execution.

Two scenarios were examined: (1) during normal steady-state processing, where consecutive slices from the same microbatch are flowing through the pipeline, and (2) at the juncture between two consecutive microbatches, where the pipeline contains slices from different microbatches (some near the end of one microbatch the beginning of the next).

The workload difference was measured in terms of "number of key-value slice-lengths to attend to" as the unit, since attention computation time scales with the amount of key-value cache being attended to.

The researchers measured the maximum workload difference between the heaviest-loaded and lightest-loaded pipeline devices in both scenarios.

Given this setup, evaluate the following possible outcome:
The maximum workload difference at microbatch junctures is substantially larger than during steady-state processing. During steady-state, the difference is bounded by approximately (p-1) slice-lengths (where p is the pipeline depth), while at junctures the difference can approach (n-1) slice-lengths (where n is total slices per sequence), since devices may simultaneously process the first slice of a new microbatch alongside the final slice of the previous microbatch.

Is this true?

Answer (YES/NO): YES